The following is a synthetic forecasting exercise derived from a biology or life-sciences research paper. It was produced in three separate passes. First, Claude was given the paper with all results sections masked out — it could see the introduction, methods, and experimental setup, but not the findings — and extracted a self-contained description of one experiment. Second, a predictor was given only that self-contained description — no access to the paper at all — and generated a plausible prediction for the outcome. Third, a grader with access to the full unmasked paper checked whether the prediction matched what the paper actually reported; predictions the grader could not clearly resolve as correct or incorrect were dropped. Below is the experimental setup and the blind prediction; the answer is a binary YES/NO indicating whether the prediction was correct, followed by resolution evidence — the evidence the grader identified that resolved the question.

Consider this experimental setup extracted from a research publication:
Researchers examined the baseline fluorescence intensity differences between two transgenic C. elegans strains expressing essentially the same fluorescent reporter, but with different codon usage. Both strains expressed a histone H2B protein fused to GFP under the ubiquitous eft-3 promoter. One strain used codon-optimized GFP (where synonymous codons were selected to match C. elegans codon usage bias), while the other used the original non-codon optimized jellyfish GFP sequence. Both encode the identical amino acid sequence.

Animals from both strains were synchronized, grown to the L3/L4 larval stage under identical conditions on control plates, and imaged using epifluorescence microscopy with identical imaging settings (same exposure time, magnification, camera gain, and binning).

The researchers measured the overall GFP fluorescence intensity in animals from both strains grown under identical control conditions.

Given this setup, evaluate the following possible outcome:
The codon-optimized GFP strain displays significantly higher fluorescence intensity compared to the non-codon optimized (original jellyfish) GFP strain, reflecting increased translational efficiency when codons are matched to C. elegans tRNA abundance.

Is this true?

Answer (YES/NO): YES